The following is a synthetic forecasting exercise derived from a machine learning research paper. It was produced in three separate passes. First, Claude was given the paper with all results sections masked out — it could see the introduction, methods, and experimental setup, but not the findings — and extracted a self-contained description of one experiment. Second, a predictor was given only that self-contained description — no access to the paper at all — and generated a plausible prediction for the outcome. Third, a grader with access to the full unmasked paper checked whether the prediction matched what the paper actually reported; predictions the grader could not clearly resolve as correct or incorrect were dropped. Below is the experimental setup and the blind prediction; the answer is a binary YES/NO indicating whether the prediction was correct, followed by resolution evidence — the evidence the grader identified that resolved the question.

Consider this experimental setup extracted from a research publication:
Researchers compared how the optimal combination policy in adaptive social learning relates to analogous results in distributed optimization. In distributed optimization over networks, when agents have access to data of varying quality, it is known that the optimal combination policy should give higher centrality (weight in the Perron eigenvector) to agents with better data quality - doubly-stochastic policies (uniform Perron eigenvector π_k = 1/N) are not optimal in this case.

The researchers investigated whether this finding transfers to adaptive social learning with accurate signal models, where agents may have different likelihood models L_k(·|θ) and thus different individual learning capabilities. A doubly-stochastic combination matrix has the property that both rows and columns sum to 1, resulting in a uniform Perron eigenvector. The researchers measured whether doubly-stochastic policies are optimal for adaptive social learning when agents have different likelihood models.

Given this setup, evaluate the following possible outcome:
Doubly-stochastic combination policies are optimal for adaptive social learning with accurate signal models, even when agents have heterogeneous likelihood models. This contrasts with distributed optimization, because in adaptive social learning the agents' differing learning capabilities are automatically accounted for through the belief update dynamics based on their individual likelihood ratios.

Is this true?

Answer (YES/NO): YES